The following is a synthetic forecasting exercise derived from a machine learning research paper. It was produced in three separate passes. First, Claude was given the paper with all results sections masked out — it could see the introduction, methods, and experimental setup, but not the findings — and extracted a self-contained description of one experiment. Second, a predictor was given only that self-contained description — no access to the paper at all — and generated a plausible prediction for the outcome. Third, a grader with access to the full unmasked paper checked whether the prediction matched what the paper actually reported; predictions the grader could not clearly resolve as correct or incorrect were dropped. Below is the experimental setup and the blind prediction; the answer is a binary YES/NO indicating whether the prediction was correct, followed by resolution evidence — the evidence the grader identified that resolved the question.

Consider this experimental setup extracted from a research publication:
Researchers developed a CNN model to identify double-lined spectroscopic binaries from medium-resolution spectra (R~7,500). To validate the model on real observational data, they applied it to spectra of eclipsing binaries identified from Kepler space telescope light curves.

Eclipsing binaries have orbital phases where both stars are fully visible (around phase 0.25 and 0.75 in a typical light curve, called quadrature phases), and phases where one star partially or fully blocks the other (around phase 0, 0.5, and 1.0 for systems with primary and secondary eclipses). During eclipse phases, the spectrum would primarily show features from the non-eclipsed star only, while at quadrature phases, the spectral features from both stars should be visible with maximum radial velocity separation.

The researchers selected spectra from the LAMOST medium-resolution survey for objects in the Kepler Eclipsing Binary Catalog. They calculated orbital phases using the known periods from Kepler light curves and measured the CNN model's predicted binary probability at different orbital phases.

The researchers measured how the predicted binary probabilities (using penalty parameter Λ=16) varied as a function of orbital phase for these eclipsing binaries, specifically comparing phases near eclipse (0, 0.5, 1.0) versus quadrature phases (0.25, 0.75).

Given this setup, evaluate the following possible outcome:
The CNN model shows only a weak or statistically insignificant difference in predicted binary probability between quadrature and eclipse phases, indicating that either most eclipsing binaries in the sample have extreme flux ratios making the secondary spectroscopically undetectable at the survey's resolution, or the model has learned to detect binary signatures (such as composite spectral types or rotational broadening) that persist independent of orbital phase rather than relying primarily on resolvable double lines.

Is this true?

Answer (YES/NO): NO